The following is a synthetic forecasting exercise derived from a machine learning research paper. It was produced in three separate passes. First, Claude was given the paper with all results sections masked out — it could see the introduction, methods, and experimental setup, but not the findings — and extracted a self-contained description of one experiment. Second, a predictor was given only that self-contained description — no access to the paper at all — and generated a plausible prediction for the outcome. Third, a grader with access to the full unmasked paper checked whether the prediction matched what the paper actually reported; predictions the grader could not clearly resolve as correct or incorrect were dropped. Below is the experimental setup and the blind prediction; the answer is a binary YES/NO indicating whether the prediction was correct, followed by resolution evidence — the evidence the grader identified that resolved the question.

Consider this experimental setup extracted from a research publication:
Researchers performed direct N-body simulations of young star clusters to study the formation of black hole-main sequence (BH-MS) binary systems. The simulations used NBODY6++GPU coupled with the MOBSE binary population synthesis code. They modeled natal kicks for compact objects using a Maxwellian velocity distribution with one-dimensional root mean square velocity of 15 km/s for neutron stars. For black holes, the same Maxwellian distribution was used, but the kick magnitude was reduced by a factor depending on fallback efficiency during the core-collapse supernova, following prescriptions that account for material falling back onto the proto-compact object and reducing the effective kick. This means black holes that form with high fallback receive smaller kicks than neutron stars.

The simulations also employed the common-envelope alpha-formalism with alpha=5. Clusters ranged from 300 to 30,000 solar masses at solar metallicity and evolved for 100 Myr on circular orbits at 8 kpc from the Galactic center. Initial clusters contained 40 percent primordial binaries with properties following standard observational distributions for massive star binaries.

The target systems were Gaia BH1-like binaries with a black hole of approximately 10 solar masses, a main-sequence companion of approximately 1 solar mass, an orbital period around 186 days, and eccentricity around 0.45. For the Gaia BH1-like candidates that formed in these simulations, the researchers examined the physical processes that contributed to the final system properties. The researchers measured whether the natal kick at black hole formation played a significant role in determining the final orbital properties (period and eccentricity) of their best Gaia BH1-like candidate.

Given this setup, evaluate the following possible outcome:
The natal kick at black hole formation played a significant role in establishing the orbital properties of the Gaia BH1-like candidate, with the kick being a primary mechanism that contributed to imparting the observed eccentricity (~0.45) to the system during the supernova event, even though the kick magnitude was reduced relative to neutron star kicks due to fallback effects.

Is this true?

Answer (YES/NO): NO